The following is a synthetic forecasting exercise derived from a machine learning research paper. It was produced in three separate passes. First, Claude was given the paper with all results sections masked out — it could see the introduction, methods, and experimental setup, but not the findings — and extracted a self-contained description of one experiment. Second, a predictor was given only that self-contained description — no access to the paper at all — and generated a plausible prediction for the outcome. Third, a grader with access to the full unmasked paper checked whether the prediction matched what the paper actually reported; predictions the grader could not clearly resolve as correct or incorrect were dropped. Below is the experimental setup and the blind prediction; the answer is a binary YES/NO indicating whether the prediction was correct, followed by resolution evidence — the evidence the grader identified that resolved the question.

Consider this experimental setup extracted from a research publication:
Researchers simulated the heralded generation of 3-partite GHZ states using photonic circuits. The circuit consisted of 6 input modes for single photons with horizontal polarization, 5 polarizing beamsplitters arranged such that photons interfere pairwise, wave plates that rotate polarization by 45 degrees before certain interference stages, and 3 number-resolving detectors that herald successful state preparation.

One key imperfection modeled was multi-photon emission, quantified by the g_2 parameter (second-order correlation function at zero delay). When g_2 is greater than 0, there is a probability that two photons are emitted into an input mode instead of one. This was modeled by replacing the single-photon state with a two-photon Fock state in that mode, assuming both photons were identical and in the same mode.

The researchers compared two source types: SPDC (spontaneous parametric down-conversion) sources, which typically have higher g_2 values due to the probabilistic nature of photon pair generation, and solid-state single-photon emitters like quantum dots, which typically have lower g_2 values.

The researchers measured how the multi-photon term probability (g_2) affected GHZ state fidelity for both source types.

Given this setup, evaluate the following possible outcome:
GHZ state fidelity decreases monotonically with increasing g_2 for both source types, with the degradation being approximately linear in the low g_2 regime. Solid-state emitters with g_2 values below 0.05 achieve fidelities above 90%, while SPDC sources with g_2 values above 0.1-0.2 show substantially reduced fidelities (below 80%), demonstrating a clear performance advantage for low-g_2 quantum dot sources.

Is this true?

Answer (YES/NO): NO